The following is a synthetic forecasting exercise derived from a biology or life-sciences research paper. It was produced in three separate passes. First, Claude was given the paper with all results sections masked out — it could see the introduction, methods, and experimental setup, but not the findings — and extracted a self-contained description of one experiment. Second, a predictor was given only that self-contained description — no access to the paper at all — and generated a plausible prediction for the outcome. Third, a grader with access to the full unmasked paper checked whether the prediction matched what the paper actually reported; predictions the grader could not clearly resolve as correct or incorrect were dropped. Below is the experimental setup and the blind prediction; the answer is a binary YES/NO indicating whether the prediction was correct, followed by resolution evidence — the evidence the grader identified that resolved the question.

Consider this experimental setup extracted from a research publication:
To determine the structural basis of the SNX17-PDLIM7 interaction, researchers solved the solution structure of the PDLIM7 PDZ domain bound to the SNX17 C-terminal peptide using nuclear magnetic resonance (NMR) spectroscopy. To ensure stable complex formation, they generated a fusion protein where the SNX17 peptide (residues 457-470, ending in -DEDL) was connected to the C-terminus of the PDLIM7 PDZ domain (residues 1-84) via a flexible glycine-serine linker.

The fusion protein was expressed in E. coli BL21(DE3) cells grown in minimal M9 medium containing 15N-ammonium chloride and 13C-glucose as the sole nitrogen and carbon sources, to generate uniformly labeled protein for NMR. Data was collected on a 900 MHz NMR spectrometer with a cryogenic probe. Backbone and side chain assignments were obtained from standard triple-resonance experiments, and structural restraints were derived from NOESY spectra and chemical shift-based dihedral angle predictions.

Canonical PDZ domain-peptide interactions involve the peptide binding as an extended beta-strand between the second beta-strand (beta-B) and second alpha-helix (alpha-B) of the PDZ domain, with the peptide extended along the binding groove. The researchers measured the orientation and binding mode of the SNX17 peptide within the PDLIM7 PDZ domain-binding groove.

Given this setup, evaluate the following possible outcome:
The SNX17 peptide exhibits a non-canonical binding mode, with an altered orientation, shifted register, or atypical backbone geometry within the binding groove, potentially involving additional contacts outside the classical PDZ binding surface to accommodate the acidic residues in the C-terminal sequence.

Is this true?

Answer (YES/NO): YES